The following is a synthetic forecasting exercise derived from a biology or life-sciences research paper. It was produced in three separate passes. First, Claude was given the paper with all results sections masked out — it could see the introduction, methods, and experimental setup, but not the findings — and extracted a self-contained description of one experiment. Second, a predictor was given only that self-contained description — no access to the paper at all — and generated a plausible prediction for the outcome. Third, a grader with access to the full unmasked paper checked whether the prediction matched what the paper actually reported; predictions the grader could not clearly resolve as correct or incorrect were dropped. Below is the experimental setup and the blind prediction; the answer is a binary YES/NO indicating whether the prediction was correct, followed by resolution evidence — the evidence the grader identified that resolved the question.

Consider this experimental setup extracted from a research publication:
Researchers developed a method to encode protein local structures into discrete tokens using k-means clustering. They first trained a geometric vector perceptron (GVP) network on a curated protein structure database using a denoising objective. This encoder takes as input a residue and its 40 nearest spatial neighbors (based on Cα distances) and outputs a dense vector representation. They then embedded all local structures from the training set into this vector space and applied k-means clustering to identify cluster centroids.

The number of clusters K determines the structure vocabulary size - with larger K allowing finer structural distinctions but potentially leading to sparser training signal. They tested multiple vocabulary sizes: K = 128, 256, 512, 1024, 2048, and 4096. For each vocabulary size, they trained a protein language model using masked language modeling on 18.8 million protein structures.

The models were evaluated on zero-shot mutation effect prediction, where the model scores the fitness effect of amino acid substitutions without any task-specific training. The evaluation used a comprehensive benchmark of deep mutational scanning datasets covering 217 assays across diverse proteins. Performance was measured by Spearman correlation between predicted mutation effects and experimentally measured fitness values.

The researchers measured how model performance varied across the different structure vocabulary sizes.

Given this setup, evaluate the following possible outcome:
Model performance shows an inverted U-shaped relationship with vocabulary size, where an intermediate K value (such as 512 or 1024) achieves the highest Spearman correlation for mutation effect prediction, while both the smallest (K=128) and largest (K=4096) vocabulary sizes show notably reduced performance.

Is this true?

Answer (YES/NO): NO